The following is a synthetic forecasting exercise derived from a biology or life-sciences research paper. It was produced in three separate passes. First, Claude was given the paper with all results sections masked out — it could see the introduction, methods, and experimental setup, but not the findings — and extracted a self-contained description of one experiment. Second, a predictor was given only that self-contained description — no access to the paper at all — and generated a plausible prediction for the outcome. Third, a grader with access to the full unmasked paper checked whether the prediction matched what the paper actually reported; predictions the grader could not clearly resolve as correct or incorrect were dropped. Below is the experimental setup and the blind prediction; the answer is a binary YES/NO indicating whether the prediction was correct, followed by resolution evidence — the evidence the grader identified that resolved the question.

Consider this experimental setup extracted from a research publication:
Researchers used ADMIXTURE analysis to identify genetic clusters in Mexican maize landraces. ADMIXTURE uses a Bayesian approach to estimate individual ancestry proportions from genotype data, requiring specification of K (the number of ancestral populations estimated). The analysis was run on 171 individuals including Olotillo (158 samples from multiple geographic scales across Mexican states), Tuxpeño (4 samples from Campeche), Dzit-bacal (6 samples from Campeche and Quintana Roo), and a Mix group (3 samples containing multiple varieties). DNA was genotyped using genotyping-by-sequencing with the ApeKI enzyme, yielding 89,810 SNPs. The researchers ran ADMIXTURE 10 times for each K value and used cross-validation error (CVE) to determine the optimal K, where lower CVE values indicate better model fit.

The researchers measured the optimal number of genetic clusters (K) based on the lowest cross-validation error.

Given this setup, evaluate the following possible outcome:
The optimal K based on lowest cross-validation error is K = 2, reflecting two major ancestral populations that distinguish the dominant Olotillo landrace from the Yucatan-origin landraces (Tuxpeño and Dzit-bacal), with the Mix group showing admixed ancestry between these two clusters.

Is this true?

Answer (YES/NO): NO